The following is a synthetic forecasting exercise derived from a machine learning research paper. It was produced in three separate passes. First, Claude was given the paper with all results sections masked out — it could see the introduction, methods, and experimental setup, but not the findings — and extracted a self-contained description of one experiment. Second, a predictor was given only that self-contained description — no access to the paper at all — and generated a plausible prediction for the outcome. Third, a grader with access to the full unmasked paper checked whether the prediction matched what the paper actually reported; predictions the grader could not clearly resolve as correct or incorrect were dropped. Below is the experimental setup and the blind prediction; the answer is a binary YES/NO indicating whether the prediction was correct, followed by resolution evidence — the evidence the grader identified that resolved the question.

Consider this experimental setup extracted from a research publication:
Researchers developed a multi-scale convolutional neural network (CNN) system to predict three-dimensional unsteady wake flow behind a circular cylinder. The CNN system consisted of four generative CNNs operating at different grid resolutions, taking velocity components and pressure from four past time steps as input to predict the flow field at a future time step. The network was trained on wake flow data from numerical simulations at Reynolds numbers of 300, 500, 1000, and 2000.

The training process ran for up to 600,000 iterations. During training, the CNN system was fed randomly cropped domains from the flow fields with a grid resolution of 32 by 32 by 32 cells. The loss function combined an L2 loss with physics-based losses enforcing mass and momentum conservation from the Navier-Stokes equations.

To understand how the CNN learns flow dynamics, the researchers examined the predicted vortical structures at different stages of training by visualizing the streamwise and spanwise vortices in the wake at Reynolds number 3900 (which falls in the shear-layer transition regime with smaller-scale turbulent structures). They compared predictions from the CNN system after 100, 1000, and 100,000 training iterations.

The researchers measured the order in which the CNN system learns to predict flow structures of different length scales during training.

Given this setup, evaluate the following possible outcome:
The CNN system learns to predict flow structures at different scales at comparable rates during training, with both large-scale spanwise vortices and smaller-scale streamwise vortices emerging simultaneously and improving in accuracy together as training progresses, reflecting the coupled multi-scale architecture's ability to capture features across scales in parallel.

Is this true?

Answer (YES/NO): NO